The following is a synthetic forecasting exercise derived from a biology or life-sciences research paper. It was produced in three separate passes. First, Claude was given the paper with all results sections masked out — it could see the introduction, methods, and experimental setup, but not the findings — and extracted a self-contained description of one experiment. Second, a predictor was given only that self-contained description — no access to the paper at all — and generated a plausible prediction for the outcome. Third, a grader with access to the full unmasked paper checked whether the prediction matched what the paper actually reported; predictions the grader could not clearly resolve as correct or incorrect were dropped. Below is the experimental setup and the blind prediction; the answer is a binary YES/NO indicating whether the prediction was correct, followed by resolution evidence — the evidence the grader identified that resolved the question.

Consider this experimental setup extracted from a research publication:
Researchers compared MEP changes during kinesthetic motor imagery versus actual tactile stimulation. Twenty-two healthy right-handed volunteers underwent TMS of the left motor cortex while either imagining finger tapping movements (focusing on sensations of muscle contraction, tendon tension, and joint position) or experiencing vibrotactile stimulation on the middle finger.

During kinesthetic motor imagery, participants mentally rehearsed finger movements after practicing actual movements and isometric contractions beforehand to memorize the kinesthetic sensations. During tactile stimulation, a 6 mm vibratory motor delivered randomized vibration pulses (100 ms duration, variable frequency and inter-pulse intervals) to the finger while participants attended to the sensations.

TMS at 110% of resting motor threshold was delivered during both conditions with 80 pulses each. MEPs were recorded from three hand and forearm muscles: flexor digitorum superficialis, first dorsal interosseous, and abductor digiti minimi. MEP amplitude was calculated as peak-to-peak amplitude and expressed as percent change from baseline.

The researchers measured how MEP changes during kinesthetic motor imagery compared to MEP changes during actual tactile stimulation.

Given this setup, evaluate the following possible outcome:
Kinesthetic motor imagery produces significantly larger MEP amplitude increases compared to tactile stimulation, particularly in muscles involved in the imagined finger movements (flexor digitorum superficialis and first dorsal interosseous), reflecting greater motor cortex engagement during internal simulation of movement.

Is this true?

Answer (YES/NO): YES